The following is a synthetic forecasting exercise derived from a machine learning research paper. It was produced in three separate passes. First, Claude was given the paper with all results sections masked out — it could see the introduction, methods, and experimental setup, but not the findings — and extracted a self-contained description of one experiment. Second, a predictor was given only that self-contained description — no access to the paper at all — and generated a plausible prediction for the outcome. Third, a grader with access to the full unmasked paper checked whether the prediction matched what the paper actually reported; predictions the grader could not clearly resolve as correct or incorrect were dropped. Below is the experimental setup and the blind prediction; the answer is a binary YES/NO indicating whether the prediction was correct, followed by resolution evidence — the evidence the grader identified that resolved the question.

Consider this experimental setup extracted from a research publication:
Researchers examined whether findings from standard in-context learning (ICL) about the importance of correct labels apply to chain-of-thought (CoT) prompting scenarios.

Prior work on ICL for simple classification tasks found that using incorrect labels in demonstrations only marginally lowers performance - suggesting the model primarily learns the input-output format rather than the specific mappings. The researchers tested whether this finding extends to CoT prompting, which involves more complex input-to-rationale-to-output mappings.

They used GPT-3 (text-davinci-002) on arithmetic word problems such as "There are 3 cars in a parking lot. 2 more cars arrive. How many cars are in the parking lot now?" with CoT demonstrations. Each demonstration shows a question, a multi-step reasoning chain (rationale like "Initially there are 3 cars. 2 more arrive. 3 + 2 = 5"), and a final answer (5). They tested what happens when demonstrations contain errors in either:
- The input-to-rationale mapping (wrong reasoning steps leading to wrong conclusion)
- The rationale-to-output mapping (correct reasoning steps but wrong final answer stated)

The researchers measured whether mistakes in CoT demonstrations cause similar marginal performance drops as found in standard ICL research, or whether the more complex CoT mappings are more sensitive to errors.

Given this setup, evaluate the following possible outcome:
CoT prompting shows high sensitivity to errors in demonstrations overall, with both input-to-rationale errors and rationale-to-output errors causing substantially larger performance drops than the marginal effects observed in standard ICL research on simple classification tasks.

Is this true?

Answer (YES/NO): YES